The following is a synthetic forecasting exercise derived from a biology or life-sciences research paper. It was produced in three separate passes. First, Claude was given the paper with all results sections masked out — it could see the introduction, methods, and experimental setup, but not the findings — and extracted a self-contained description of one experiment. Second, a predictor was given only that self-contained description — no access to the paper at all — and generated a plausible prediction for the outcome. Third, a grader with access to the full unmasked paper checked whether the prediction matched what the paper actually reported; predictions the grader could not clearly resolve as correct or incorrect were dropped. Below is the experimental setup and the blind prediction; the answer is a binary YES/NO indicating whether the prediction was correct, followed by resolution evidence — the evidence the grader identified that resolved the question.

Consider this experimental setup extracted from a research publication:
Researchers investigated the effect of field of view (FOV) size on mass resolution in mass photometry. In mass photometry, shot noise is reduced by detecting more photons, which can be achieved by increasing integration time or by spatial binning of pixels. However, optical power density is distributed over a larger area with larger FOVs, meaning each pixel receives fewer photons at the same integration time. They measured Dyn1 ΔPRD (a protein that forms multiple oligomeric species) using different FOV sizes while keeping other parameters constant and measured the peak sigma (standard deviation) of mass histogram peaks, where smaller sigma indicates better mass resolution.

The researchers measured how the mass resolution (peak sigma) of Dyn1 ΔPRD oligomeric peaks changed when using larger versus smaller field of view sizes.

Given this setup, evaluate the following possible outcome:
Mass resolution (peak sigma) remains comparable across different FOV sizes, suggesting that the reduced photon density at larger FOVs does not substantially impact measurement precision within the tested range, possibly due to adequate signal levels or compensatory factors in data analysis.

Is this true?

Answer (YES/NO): NO